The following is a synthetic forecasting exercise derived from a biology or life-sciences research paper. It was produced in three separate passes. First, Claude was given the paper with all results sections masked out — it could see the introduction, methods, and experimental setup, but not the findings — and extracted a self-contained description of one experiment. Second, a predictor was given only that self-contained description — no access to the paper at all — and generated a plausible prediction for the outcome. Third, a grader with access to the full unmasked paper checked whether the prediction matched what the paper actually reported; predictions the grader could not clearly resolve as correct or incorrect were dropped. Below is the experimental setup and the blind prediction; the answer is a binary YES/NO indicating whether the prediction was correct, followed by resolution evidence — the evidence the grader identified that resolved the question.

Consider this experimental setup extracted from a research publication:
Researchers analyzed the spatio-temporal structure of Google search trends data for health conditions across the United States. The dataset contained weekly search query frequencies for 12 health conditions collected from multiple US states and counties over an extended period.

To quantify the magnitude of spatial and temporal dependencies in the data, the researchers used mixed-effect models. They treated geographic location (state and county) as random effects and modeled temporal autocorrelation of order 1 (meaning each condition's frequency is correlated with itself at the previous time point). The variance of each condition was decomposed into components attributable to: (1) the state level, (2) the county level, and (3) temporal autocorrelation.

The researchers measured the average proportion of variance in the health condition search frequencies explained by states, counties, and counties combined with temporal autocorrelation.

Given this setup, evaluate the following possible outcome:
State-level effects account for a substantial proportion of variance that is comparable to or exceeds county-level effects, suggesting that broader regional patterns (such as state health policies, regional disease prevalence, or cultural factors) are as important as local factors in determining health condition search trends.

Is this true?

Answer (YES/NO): NO